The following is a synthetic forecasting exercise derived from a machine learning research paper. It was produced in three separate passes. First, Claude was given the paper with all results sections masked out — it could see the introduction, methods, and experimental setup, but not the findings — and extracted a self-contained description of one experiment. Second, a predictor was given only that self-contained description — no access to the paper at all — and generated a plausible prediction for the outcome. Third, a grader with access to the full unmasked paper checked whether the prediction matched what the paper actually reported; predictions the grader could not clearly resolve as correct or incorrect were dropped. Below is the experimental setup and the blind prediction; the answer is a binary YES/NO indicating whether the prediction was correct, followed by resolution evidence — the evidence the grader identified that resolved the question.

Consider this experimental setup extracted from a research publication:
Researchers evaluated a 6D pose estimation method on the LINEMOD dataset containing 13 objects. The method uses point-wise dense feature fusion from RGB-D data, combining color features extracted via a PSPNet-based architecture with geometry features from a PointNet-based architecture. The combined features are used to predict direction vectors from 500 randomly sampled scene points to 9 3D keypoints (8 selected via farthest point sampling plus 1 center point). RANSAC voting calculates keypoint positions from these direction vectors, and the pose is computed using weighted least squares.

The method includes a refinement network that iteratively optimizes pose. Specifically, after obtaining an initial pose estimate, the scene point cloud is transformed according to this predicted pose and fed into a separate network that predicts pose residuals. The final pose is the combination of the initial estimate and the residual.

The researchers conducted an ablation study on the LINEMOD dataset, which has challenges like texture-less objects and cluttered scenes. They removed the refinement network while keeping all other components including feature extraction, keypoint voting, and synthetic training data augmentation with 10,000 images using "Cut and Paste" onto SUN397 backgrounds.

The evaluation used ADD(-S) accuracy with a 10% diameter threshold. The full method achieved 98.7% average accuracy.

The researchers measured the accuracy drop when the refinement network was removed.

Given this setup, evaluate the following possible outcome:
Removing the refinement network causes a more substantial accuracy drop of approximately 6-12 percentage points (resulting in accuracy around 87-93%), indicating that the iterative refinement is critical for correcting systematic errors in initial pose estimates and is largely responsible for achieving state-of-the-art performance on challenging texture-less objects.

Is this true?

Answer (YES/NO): NO